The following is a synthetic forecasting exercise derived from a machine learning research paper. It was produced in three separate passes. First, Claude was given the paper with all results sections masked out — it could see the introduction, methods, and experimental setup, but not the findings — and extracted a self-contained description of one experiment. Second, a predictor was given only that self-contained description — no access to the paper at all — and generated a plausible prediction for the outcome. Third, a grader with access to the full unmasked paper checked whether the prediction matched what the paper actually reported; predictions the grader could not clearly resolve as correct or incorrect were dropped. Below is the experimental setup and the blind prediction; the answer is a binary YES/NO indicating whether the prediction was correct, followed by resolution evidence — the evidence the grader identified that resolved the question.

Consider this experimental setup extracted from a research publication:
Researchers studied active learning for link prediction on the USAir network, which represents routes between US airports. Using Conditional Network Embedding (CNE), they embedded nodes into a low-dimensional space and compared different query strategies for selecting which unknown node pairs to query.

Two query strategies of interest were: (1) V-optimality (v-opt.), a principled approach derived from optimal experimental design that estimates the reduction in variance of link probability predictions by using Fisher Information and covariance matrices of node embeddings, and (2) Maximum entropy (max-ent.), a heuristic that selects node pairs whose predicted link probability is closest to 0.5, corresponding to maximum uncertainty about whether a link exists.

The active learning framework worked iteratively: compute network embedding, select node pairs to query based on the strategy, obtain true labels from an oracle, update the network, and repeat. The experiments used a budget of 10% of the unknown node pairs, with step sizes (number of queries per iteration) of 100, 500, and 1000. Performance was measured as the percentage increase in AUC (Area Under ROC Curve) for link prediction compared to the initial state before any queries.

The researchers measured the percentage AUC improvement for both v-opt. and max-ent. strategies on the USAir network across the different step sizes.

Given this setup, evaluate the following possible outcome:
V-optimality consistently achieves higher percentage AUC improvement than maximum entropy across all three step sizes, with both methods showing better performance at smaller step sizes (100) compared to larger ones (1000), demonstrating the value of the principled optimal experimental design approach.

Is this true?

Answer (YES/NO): NO